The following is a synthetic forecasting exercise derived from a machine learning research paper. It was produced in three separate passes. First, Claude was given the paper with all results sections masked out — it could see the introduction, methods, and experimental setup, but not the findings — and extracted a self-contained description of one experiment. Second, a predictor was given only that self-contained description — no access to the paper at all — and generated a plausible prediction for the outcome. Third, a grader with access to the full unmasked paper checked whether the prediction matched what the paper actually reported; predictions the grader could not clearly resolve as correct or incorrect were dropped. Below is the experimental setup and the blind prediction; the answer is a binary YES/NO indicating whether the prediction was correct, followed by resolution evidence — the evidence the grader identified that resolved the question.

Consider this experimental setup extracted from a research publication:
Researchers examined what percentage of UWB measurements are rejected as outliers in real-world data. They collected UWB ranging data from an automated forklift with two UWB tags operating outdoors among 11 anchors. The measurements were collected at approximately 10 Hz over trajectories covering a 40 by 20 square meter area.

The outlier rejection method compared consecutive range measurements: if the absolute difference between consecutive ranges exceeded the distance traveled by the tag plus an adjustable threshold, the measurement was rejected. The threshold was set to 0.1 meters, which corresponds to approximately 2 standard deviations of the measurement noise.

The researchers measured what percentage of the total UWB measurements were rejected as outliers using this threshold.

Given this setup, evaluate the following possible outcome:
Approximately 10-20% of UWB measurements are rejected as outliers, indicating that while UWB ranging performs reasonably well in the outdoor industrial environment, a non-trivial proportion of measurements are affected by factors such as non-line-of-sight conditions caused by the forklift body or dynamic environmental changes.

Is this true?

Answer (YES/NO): NO